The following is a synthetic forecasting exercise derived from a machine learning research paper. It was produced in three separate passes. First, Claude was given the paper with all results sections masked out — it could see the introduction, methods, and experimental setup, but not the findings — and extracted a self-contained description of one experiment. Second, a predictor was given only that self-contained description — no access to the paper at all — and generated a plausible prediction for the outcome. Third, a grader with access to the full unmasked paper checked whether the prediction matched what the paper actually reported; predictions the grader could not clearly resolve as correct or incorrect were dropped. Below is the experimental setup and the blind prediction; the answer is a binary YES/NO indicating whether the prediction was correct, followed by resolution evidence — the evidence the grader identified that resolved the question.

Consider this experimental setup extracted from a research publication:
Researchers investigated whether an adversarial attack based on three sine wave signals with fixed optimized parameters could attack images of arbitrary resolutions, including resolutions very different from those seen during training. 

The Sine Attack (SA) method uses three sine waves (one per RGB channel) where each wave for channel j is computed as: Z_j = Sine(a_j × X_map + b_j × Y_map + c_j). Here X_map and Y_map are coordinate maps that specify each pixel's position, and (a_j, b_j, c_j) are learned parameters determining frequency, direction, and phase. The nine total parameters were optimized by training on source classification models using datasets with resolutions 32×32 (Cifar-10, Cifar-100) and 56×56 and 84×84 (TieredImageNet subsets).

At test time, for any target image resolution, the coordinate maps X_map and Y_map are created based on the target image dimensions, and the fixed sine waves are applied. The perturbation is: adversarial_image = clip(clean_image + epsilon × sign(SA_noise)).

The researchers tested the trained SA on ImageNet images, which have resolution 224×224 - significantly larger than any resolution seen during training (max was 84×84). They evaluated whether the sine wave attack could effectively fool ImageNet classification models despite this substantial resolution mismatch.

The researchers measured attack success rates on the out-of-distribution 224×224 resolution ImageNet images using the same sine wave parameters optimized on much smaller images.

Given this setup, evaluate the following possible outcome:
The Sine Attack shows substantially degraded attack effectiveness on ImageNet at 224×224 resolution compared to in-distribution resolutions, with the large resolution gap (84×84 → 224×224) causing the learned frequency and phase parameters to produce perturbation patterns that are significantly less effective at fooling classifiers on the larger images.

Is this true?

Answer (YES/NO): YES